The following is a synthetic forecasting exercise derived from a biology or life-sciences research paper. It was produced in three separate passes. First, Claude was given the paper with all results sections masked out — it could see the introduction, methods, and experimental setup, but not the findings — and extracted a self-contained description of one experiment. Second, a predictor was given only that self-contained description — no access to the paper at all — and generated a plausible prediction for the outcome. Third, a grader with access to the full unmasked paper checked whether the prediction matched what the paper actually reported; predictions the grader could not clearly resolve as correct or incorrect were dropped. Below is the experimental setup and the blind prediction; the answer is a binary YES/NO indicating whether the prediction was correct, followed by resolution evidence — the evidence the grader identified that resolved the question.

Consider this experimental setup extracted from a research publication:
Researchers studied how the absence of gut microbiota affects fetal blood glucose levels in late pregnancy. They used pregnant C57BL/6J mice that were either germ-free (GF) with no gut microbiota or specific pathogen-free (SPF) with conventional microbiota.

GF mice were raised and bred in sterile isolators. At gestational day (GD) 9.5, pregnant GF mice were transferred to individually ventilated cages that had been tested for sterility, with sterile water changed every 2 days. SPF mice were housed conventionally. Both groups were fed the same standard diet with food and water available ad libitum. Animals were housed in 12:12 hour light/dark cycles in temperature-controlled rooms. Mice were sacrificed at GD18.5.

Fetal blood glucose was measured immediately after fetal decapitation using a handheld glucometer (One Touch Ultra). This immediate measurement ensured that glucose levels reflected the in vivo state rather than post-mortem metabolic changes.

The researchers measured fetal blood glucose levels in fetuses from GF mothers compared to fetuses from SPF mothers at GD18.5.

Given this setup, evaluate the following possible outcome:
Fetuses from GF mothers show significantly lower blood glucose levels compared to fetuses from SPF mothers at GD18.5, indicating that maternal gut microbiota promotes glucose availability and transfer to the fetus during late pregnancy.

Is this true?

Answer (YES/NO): NO